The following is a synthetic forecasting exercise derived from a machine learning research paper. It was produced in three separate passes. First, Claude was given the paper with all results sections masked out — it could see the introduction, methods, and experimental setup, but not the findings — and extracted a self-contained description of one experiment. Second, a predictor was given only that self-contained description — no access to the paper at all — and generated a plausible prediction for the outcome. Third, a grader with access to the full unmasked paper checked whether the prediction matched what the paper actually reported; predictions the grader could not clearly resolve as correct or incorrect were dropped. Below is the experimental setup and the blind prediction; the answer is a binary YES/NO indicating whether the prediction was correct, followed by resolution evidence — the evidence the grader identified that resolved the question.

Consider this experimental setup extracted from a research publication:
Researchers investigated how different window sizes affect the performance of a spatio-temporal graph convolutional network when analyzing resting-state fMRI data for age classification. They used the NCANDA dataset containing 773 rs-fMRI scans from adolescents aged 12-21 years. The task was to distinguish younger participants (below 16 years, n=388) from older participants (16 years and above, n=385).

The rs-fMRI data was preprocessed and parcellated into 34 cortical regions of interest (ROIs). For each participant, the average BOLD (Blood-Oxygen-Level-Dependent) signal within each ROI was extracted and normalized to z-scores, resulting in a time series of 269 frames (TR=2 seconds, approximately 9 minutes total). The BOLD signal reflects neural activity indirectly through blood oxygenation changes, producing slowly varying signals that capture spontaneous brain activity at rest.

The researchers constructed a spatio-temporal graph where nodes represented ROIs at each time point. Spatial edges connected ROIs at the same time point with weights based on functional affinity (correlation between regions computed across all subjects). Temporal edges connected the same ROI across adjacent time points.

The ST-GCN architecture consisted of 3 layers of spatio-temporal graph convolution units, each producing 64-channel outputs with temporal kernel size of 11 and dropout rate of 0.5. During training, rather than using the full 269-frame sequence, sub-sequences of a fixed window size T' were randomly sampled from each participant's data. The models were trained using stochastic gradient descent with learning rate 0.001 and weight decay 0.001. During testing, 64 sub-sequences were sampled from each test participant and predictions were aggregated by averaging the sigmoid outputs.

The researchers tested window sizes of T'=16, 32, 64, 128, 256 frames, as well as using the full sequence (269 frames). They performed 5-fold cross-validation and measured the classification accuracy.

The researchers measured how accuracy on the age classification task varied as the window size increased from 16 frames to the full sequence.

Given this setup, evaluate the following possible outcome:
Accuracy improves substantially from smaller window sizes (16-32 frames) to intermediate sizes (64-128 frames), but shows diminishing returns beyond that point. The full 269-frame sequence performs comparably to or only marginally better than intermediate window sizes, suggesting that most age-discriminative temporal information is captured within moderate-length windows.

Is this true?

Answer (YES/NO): NO